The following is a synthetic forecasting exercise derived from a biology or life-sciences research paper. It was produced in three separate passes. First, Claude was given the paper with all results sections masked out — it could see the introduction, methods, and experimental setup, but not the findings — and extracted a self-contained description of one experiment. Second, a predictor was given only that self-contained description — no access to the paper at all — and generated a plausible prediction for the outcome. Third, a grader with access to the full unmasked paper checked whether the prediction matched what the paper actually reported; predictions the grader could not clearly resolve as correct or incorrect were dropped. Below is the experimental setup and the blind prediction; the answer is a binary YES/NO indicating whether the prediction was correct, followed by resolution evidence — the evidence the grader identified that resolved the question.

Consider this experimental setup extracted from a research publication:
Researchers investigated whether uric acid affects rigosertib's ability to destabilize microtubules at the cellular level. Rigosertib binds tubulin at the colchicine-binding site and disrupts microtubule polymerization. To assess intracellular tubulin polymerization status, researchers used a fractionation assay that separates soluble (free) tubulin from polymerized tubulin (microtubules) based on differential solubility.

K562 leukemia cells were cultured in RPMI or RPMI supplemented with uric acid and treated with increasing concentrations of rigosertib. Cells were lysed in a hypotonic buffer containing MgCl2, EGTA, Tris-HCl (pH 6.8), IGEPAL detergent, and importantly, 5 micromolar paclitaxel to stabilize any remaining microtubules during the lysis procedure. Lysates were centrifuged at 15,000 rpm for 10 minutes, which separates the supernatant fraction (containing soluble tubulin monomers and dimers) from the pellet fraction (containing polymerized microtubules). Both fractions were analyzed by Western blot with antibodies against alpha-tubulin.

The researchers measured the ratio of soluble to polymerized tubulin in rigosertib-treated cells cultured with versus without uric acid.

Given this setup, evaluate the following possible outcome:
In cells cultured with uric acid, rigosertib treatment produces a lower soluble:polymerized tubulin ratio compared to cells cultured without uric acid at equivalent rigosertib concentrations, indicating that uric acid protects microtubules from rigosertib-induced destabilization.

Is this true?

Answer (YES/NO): YES